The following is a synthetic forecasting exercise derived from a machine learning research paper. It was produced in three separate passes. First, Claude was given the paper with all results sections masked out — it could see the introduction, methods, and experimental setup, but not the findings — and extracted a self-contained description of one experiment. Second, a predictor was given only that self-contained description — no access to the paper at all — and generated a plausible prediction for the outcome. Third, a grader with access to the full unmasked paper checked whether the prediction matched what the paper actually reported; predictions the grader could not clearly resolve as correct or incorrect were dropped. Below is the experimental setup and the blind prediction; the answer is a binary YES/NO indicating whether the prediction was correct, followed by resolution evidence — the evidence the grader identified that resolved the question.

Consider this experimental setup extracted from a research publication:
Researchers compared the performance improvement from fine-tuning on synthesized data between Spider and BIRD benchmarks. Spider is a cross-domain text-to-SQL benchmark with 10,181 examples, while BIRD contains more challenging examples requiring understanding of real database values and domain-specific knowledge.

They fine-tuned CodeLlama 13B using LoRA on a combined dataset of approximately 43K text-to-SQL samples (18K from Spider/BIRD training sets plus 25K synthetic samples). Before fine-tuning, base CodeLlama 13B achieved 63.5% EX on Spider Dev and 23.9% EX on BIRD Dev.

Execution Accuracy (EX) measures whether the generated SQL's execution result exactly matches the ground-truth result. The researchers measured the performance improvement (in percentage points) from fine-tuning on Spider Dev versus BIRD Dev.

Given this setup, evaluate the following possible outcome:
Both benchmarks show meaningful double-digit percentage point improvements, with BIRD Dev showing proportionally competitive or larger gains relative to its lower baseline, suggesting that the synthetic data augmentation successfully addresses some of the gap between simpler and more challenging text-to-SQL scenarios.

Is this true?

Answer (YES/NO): YES